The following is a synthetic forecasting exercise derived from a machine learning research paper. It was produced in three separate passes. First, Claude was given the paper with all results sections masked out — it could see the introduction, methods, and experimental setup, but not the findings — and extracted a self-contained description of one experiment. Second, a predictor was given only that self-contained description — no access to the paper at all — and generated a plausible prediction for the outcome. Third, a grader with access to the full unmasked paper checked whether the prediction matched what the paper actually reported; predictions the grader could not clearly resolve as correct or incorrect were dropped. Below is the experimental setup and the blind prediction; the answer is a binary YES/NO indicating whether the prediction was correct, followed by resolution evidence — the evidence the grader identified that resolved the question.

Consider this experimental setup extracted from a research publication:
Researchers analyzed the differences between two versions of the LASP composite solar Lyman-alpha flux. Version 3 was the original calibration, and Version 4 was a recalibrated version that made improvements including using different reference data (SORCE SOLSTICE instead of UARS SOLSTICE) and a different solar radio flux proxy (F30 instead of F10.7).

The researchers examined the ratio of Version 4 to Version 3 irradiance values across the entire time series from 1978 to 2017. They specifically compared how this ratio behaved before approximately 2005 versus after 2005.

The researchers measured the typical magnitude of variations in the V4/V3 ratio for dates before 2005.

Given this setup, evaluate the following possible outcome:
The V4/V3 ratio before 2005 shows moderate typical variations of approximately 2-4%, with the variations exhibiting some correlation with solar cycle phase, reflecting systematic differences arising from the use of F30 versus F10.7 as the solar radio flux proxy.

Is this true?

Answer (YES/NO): NO